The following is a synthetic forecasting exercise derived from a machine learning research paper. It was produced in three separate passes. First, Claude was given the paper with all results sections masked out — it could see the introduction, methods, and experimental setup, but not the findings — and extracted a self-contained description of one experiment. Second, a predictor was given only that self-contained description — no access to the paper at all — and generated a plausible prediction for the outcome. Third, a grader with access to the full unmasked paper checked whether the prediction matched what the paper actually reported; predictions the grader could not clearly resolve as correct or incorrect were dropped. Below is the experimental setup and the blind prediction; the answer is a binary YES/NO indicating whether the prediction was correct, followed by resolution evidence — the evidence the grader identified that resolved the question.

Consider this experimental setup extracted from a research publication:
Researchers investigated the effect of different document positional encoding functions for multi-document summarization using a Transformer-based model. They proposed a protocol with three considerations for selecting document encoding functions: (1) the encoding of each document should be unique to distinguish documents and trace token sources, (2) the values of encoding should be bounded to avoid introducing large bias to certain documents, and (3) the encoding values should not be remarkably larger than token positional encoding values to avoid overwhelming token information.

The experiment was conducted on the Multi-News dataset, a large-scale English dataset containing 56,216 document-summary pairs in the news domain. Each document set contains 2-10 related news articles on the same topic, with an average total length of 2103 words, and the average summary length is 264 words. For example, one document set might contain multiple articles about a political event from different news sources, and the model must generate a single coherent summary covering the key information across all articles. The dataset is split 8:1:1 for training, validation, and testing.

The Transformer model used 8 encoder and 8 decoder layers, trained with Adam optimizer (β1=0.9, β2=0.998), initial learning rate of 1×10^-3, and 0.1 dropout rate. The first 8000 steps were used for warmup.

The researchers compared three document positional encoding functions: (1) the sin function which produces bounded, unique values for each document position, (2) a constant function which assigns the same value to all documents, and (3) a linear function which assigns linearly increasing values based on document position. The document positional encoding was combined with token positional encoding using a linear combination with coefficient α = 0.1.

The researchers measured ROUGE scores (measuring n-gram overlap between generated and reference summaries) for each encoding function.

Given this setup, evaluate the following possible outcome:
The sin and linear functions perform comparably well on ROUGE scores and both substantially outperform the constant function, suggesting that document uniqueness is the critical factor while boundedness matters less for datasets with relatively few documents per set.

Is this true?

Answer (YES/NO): NO